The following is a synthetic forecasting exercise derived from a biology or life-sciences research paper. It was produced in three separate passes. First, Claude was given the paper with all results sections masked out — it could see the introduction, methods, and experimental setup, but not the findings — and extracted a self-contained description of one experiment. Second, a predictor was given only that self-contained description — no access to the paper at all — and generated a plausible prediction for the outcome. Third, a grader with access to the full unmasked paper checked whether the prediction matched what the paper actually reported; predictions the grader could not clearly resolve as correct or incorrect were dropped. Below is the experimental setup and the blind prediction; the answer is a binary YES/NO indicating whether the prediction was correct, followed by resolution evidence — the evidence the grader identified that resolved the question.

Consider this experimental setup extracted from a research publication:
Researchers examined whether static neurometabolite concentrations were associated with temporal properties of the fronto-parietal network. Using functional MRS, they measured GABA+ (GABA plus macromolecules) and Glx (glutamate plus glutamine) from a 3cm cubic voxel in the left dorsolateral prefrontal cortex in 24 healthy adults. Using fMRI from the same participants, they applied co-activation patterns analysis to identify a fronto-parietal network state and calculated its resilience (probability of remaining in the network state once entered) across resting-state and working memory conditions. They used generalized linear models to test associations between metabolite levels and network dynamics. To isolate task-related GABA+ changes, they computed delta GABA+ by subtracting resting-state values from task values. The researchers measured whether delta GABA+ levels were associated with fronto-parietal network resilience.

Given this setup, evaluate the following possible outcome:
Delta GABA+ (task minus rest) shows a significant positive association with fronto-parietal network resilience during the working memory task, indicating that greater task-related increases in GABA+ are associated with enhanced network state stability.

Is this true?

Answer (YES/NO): NO